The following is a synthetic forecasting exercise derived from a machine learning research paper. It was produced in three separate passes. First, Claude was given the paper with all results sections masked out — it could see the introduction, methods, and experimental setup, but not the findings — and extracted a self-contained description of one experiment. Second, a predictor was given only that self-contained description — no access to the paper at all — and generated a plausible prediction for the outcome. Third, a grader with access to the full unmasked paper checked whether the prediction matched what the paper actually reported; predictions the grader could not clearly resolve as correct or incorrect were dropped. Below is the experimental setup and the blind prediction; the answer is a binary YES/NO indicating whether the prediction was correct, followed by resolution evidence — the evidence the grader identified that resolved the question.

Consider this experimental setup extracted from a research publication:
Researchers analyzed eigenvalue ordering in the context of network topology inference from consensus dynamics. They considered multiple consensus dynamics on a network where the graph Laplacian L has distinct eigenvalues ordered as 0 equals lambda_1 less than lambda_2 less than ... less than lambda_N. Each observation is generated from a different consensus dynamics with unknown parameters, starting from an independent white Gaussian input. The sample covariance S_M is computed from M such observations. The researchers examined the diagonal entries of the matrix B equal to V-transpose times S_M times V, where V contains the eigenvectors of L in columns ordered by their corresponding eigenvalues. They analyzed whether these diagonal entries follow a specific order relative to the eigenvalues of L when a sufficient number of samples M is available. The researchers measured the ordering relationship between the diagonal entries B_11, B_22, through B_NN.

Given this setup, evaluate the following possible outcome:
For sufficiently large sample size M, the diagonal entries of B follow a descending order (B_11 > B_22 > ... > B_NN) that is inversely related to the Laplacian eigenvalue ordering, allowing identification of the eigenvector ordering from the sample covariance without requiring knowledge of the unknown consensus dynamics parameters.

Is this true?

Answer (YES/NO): YES